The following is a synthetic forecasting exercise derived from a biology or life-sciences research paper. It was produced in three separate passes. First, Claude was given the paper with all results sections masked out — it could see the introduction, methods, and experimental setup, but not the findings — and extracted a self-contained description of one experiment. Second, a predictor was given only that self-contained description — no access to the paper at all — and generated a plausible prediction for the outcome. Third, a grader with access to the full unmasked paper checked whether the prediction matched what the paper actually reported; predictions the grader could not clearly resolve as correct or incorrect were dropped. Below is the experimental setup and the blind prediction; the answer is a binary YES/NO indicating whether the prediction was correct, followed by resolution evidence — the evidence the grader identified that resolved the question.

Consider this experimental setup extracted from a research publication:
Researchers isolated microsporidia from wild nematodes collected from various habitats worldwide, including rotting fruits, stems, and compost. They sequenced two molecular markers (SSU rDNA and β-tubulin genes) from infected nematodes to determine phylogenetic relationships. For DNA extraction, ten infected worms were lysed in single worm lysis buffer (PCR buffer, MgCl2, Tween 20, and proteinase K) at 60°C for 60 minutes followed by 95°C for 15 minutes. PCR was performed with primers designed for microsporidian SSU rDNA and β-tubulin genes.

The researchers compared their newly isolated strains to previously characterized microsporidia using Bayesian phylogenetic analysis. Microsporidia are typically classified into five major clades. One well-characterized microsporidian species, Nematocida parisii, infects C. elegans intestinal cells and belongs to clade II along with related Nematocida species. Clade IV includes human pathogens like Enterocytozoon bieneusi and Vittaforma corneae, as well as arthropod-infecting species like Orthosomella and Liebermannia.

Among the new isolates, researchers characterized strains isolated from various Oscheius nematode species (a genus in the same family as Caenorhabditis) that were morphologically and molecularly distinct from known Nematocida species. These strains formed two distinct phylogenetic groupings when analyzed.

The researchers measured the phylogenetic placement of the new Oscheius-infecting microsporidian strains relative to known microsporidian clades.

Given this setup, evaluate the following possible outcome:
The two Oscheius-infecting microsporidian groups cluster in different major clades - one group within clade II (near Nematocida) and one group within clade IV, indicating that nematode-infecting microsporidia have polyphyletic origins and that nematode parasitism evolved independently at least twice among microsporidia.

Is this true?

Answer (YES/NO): NO